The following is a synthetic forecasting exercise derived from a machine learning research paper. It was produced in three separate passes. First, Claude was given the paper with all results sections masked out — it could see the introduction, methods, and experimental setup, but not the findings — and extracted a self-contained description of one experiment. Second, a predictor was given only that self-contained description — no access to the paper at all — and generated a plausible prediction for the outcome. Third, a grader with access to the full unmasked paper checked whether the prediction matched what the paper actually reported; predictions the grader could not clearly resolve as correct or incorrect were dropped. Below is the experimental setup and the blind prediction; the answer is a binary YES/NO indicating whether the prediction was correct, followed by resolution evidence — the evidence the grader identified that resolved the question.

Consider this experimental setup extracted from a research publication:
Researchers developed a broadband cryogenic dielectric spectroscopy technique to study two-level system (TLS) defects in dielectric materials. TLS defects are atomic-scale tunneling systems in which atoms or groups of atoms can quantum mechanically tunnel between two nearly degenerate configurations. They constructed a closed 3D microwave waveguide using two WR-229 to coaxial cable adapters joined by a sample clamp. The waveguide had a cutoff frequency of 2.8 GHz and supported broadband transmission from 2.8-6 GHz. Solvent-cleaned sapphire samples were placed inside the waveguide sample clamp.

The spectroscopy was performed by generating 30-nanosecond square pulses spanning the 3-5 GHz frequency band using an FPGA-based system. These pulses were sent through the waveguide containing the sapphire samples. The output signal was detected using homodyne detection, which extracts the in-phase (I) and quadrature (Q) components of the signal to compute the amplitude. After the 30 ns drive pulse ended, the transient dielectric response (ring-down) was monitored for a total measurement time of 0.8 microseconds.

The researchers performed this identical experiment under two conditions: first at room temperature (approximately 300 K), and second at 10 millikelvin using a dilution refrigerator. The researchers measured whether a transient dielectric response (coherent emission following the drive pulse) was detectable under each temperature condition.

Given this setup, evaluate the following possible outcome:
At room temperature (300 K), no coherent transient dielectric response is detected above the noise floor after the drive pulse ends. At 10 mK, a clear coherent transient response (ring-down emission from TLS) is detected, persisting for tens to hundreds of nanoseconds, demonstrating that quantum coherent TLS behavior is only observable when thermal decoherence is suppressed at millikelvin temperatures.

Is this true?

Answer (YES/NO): YES